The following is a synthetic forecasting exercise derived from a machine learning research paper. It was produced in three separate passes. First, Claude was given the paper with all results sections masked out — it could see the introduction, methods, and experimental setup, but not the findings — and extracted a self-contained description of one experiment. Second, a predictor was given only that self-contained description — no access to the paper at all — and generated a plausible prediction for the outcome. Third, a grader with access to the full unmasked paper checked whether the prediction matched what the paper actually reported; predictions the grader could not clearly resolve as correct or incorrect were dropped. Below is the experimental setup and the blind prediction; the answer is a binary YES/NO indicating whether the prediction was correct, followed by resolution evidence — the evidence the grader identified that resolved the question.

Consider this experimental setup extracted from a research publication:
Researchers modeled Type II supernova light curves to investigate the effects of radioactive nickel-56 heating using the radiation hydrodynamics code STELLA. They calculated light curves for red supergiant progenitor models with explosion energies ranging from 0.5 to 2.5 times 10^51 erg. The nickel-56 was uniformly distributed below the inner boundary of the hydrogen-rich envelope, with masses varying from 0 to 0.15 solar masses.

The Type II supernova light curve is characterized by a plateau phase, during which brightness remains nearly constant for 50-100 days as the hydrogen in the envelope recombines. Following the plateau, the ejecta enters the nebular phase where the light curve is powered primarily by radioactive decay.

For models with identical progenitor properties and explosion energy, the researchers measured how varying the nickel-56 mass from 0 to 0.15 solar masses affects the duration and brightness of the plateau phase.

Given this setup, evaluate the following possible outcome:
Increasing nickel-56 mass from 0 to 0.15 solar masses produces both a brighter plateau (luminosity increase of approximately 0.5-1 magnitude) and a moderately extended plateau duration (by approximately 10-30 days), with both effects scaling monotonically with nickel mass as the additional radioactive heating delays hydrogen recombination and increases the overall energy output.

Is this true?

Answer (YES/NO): NO